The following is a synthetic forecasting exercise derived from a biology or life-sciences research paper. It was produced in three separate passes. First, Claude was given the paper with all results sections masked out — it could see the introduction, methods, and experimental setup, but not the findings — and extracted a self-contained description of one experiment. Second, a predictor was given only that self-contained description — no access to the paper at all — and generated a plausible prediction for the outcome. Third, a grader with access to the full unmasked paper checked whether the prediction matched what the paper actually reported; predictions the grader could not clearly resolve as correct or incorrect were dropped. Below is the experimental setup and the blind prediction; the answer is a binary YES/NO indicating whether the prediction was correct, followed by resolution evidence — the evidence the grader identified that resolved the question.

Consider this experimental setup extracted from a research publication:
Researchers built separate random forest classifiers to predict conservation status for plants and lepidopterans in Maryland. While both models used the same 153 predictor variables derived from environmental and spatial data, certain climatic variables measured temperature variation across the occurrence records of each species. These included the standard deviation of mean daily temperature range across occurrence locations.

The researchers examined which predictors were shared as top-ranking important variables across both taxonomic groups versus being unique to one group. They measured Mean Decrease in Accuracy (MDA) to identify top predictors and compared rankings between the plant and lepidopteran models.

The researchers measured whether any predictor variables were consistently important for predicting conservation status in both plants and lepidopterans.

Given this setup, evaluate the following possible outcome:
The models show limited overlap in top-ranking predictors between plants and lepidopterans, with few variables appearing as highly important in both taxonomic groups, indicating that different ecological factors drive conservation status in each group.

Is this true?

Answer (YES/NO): YES